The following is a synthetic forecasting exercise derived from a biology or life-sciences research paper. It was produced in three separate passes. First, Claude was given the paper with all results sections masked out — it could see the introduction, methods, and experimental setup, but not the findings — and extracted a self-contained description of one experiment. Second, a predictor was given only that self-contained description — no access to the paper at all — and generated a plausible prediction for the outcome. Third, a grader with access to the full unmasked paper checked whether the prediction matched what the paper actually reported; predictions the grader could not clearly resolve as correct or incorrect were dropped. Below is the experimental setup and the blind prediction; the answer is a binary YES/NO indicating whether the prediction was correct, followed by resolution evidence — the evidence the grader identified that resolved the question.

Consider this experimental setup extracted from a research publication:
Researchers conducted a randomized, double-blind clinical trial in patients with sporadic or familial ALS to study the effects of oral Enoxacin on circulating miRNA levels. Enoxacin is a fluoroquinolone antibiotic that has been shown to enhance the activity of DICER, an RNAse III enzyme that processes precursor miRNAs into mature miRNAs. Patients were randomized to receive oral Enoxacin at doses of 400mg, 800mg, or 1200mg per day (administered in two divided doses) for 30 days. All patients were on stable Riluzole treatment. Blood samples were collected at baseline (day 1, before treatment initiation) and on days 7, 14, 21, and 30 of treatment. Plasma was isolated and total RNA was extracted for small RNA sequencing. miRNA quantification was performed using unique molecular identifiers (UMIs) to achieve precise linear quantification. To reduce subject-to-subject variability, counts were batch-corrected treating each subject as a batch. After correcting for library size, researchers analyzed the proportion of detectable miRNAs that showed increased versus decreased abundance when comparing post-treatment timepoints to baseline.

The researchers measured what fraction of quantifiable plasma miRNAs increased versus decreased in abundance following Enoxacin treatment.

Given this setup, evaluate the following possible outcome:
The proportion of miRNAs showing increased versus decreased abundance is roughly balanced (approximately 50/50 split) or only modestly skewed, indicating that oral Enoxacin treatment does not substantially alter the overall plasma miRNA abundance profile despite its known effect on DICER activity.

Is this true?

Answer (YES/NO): NO